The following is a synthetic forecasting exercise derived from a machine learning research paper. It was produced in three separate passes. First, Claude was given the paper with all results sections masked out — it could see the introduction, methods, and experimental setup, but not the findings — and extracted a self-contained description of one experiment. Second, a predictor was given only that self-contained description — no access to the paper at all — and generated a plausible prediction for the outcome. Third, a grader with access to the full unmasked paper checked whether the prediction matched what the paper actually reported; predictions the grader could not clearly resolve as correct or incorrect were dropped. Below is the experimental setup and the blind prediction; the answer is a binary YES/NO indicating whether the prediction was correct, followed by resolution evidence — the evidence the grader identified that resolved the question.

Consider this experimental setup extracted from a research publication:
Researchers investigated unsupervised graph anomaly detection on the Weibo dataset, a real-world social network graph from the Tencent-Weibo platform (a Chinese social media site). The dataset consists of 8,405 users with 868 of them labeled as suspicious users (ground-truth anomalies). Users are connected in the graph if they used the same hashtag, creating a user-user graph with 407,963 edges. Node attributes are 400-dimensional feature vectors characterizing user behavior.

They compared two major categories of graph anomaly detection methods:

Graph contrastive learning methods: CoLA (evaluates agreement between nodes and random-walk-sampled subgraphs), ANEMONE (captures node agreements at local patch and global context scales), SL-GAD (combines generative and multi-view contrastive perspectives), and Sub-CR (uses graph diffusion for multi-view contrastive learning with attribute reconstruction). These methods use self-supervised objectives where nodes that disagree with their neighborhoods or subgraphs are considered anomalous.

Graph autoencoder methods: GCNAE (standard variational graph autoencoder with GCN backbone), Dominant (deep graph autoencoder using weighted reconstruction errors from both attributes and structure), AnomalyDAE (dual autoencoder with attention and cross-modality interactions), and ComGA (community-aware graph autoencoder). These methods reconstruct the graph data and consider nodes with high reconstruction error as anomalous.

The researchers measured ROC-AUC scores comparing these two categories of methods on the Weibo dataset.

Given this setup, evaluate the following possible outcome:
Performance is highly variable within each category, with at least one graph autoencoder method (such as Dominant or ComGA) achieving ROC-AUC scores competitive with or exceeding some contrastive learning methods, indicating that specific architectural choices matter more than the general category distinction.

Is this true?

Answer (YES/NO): NO